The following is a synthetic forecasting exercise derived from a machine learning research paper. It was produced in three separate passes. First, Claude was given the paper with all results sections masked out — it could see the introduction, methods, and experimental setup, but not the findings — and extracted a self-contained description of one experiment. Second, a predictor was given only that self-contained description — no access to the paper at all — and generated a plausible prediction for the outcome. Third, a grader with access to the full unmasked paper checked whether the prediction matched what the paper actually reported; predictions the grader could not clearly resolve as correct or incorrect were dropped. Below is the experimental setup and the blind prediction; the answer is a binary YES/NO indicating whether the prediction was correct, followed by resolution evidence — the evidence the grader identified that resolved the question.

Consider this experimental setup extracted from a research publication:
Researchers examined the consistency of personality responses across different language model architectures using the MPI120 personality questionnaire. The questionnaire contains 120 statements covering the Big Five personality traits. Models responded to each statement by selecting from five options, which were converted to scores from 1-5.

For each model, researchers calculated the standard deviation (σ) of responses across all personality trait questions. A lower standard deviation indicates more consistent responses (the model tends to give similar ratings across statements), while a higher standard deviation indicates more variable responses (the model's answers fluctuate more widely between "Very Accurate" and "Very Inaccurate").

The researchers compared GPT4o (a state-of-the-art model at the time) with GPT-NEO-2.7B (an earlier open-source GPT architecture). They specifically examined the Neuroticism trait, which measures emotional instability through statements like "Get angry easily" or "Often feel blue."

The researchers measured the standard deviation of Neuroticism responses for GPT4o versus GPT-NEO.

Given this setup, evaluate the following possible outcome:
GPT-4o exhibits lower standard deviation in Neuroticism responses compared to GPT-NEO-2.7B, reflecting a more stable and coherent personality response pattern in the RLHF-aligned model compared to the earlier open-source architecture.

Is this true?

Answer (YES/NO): YES